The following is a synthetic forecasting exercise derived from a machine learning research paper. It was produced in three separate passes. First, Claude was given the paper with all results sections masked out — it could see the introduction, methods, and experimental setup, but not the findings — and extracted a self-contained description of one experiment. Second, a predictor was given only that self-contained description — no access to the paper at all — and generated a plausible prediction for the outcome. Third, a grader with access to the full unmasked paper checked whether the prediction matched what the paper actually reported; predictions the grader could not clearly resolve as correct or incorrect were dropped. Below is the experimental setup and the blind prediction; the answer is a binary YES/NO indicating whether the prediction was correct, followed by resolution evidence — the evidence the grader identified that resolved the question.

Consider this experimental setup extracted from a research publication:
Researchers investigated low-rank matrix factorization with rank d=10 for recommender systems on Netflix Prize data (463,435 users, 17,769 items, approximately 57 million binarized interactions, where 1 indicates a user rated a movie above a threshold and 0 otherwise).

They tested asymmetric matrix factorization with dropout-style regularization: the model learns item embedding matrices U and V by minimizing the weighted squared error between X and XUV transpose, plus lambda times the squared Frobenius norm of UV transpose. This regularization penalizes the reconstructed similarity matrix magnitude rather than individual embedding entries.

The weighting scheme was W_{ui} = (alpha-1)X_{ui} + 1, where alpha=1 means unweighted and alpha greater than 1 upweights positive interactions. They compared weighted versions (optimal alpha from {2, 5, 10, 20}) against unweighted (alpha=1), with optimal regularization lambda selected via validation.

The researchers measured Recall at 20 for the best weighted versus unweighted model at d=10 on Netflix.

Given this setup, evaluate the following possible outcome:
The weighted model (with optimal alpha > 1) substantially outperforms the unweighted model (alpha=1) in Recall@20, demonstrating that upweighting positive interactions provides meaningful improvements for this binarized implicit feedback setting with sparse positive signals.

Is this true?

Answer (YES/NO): NO